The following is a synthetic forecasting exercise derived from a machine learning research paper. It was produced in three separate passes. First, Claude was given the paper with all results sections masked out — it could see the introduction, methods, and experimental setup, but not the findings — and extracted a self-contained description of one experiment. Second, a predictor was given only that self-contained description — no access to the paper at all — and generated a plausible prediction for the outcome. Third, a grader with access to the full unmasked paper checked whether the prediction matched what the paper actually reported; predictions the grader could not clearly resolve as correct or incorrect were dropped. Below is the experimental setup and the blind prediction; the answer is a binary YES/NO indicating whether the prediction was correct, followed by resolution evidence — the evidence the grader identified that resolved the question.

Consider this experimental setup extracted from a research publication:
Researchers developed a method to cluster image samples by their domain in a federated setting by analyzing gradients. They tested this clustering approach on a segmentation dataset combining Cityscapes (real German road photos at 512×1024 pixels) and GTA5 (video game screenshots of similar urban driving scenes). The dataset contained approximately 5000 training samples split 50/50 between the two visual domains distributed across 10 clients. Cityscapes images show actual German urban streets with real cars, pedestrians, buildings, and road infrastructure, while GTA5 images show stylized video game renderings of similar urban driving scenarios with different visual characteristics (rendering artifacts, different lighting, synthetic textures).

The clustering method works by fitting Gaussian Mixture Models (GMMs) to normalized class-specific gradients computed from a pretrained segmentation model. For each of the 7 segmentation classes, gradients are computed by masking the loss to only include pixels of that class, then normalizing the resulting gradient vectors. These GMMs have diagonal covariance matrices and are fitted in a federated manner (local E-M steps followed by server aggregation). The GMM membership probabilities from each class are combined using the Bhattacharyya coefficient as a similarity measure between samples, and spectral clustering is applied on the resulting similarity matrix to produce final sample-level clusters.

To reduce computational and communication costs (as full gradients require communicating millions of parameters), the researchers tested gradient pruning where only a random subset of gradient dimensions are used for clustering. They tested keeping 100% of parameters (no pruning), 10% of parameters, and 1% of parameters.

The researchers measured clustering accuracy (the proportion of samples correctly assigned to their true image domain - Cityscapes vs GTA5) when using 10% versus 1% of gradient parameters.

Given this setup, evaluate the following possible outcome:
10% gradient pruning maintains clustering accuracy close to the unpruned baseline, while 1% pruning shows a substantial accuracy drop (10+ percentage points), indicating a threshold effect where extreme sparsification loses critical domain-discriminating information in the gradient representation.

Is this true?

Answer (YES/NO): NO